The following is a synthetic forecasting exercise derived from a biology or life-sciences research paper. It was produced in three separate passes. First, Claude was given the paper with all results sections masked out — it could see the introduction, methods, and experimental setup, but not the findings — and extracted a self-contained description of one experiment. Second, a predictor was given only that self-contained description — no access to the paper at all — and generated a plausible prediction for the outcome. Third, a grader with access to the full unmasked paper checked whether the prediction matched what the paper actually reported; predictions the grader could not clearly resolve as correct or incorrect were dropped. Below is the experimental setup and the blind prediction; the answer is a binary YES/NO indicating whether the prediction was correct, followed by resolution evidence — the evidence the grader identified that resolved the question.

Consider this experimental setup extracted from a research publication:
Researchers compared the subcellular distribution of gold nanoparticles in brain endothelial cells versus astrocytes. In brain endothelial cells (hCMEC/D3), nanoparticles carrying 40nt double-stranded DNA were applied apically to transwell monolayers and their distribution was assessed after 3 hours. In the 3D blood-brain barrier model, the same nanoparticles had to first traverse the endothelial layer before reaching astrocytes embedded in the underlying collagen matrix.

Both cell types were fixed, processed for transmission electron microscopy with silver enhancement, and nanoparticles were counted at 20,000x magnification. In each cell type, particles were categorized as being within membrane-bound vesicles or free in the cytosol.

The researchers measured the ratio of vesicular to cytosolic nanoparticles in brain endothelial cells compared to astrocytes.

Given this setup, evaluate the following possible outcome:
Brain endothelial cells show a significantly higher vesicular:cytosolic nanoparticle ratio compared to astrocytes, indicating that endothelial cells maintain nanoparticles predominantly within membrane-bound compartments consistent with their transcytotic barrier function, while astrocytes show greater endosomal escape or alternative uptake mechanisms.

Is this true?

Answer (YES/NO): YES